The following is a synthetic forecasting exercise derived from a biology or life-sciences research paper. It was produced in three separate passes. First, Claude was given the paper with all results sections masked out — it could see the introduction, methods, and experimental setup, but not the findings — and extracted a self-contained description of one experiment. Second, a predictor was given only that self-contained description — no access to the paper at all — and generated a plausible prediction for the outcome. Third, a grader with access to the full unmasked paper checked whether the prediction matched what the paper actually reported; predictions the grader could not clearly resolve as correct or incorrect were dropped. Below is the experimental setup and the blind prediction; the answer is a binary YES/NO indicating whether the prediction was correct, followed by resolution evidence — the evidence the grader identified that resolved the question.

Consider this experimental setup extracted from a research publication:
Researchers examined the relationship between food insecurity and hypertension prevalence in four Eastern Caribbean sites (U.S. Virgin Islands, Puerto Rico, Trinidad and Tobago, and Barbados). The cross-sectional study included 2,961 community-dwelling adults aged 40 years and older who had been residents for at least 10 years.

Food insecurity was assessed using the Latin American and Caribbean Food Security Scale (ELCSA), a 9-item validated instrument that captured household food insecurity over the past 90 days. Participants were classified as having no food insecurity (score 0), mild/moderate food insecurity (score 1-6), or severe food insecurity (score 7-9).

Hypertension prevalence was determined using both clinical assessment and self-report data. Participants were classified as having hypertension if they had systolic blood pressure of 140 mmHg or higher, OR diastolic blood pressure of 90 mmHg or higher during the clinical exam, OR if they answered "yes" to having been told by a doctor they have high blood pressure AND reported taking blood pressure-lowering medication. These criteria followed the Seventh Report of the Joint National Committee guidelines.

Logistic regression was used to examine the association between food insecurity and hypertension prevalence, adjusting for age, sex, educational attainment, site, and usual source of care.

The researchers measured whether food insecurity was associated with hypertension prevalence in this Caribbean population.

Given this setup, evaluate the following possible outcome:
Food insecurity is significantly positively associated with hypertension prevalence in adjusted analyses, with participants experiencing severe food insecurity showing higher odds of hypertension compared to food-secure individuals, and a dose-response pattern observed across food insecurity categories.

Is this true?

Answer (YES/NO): NO